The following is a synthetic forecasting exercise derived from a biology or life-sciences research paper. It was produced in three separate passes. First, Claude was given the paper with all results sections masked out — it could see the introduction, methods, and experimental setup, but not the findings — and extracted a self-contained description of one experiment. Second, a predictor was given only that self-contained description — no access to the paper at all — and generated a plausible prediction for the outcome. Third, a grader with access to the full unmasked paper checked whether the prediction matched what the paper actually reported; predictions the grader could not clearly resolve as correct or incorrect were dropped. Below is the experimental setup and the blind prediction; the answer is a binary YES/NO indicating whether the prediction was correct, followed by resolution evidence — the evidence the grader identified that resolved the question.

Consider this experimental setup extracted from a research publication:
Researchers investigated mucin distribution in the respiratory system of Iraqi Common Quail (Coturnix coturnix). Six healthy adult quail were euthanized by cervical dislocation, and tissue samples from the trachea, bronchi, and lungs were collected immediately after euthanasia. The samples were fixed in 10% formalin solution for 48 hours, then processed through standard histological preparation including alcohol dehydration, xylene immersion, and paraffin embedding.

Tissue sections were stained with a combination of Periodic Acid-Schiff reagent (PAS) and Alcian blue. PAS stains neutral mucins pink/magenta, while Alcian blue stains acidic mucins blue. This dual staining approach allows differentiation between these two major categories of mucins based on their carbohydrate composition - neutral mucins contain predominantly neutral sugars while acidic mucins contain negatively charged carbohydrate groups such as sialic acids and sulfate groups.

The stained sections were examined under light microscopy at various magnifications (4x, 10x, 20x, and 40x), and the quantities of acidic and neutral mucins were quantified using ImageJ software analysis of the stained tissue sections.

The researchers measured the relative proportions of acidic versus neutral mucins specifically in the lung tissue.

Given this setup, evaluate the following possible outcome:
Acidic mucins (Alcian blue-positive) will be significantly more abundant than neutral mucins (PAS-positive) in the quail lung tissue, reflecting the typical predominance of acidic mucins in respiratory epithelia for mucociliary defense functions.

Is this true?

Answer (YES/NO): NO